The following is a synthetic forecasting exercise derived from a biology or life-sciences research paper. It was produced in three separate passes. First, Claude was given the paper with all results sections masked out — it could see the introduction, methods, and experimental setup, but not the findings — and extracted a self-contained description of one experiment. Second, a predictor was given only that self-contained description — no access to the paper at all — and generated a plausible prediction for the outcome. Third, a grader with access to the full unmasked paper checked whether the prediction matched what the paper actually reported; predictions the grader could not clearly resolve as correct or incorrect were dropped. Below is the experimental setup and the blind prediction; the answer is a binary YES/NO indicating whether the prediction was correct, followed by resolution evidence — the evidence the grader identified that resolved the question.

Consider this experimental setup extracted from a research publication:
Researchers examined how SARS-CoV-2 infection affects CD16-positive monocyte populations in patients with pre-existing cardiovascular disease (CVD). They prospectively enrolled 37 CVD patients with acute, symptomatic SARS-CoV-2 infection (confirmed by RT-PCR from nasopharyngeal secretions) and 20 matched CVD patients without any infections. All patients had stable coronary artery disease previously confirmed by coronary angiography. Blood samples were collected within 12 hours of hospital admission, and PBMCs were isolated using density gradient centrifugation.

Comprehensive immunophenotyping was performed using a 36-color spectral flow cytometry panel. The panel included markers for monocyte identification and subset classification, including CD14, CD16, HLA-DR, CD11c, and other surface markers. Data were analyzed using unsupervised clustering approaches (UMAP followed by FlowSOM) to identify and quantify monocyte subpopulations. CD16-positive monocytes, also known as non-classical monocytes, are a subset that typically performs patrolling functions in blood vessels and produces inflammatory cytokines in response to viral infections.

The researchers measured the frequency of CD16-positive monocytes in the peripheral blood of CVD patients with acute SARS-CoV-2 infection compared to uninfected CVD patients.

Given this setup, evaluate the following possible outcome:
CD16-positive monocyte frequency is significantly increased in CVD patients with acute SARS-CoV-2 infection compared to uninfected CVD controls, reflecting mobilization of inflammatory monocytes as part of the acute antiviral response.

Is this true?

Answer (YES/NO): NO